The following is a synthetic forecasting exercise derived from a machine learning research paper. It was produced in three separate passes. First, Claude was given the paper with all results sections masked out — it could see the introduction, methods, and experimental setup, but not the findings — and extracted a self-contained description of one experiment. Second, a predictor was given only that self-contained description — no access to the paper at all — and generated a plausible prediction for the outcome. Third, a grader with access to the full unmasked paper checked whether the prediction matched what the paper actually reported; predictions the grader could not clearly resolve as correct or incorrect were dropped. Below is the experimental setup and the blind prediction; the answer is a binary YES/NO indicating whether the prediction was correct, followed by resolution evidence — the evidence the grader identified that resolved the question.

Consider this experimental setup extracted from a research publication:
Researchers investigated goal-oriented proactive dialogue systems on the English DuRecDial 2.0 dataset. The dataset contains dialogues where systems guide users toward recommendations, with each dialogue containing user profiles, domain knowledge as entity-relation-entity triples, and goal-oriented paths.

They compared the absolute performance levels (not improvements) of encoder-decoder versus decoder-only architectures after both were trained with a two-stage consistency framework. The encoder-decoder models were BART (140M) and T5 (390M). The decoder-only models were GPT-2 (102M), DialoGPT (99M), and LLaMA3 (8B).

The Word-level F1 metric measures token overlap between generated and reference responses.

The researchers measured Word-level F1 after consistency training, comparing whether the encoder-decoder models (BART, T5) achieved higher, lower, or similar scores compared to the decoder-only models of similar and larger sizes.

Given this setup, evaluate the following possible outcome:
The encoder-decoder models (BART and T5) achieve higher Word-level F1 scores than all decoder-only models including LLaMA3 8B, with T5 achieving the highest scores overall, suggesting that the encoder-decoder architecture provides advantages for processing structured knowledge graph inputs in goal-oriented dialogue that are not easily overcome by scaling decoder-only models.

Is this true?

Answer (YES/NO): NO